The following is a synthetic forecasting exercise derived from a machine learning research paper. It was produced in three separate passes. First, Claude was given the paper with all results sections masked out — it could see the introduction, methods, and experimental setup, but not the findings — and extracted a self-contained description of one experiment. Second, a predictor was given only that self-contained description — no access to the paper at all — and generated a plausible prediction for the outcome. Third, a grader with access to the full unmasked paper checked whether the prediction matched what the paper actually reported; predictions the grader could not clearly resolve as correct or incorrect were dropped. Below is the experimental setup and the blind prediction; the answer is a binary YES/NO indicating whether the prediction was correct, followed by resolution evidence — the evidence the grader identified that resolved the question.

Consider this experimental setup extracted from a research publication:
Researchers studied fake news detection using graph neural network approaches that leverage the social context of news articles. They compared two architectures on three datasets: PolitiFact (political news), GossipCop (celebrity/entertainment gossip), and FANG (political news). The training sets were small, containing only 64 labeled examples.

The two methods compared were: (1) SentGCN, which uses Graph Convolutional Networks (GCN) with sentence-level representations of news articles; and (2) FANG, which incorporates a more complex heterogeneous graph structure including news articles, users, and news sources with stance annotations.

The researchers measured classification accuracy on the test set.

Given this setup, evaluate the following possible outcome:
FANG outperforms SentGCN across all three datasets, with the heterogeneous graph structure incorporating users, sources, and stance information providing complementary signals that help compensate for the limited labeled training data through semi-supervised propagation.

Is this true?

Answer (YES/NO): YES